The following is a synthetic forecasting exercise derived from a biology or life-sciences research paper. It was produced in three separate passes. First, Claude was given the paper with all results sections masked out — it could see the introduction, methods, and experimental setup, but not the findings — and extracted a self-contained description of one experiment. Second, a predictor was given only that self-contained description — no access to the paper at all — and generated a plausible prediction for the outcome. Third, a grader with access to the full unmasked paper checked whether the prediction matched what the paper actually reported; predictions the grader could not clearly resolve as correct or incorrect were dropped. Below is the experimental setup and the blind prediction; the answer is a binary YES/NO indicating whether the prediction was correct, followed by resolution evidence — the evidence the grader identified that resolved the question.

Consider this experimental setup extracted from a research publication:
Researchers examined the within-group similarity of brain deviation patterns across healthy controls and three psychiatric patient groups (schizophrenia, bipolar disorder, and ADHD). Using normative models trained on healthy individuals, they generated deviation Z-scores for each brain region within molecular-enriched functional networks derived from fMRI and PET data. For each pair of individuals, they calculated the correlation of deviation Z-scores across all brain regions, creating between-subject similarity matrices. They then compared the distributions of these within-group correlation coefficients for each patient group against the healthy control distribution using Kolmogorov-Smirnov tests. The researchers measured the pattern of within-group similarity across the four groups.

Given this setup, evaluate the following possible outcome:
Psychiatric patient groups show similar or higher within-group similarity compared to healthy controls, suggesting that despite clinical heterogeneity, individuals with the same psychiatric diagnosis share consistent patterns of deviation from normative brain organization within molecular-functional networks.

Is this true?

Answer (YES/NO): YES